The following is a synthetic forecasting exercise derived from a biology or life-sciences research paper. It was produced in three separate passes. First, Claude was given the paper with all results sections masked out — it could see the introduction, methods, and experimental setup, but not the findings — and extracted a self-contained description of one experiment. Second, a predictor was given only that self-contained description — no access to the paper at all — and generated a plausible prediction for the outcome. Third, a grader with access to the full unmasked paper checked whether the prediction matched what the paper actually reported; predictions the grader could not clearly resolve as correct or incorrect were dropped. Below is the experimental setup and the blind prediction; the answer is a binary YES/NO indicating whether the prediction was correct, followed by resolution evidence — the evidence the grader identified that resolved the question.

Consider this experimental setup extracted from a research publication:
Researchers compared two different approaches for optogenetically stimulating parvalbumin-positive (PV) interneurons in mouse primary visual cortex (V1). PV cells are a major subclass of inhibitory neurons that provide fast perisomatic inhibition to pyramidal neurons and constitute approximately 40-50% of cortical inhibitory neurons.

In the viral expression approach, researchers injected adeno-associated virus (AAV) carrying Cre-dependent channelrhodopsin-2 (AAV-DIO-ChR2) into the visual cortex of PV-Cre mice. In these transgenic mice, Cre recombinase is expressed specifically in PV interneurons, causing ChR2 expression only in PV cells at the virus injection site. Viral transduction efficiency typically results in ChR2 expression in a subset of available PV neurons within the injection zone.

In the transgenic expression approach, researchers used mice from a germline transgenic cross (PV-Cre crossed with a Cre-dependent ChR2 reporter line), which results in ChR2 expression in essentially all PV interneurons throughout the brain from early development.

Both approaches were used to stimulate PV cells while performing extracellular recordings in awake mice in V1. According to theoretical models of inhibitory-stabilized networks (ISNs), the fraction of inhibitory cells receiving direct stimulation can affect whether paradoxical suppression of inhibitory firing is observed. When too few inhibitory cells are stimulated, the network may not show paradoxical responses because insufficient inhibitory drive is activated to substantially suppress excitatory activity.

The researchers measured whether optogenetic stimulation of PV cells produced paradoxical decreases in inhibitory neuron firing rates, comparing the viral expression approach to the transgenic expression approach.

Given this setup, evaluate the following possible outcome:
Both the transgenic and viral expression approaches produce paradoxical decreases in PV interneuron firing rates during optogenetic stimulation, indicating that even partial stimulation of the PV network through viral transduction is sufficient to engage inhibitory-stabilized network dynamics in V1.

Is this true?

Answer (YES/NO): NO